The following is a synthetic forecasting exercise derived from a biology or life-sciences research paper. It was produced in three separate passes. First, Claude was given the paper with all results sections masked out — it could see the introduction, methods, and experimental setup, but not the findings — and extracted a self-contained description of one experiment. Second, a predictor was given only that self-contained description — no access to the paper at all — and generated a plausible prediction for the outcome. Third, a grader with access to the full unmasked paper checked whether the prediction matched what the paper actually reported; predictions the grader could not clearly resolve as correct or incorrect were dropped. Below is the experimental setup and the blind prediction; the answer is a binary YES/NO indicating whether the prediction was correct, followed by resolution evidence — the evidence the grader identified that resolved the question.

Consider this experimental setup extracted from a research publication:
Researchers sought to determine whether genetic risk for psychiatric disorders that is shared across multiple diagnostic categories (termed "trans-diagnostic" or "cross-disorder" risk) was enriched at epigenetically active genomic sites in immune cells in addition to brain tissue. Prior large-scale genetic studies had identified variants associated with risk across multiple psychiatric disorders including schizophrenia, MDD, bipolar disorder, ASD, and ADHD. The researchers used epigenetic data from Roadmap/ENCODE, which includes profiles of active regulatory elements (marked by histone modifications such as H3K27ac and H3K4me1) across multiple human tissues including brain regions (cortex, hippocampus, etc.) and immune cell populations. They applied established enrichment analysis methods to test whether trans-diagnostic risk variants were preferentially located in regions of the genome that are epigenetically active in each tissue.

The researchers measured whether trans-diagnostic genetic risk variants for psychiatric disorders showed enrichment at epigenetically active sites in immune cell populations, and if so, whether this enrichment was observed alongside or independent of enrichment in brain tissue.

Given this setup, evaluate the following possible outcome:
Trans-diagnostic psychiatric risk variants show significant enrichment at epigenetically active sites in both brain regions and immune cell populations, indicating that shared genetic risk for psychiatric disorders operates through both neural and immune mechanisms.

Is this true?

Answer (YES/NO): YES